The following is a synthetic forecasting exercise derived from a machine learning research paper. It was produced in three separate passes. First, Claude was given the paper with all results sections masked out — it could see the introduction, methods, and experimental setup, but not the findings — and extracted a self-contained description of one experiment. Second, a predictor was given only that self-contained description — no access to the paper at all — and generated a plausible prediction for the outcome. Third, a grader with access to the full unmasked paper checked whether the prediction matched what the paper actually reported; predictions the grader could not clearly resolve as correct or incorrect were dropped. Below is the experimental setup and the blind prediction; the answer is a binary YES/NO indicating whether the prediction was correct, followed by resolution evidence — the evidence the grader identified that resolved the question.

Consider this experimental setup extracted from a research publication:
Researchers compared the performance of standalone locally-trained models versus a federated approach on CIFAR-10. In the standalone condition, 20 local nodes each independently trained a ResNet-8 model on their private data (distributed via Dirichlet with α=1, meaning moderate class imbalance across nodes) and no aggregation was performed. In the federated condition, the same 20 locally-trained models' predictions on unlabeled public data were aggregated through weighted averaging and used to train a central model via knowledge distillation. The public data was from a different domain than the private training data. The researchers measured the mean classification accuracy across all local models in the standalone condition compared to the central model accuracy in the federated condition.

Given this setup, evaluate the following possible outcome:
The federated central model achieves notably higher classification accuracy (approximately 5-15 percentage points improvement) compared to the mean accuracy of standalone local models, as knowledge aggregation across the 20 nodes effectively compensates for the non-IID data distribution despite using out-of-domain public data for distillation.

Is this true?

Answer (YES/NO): NO